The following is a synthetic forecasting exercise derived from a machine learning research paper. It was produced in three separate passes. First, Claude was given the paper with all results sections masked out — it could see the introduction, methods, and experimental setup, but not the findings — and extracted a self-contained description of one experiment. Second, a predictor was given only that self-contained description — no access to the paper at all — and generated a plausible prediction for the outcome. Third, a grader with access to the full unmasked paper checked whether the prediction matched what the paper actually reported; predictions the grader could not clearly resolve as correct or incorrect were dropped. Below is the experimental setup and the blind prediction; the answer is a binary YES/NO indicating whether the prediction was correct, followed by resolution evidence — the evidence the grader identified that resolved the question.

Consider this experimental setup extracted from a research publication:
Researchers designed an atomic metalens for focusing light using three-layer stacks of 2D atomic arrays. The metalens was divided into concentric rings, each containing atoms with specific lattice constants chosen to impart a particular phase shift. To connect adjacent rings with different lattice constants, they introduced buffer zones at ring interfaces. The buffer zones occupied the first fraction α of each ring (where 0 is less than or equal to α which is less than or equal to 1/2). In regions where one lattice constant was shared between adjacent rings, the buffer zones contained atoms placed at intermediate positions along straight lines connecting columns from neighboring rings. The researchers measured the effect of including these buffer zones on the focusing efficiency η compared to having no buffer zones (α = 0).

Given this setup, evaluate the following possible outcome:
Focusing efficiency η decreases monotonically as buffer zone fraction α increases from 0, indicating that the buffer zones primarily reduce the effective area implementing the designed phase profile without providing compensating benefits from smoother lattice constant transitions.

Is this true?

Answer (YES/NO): NO